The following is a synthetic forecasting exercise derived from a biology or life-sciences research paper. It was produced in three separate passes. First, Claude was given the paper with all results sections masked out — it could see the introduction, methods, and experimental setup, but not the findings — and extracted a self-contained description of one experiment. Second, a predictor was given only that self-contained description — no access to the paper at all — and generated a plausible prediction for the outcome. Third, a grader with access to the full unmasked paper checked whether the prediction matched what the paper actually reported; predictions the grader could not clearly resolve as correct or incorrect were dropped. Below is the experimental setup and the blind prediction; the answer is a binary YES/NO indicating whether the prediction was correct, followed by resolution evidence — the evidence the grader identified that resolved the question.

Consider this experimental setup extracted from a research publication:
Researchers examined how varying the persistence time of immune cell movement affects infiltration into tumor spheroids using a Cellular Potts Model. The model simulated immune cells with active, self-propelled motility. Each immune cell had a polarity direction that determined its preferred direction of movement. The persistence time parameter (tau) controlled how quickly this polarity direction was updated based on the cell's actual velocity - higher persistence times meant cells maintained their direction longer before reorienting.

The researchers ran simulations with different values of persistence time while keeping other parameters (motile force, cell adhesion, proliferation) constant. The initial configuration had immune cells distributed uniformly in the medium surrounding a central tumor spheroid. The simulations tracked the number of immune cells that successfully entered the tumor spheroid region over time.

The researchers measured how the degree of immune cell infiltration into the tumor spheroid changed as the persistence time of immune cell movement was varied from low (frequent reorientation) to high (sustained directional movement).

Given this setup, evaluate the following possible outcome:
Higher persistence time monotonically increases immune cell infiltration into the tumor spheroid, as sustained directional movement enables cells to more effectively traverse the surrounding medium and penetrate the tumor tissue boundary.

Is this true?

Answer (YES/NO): NO